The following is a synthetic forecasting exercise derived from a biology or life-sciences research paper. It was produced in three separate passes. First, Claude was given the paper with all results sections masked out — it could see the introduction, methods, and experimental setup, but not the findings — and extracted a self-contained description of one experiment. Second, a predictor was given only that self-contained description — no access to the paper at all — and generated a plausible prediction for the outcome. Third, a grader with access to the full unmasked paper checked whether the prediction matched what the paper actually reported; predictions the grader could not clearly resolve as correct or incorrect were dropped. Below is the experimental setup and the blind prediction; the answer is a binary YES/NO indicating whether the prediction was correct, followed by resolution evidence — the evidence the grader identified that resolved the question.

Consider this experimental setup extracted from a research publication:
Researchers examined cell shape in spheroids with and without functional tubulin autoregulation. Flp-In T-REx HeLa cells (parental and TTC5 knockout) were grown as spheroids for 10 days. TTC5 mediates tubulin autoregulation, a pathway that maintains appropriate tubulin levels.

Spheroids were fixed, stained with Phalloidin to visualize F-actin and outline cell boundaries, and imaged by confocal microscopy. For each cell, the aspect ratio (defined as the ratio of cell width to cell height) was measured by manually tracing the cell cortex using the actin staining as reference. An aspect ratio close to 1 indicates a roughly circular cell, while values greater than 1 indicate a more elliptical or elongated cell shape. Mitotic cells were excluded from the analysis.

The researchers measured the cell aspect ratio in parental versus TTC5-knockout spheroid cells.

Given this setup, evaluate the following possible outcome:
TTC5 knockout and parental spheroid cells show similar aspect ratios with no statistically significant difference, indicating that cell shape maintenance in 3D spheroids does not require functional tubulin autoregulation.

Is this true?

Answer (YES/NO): NO